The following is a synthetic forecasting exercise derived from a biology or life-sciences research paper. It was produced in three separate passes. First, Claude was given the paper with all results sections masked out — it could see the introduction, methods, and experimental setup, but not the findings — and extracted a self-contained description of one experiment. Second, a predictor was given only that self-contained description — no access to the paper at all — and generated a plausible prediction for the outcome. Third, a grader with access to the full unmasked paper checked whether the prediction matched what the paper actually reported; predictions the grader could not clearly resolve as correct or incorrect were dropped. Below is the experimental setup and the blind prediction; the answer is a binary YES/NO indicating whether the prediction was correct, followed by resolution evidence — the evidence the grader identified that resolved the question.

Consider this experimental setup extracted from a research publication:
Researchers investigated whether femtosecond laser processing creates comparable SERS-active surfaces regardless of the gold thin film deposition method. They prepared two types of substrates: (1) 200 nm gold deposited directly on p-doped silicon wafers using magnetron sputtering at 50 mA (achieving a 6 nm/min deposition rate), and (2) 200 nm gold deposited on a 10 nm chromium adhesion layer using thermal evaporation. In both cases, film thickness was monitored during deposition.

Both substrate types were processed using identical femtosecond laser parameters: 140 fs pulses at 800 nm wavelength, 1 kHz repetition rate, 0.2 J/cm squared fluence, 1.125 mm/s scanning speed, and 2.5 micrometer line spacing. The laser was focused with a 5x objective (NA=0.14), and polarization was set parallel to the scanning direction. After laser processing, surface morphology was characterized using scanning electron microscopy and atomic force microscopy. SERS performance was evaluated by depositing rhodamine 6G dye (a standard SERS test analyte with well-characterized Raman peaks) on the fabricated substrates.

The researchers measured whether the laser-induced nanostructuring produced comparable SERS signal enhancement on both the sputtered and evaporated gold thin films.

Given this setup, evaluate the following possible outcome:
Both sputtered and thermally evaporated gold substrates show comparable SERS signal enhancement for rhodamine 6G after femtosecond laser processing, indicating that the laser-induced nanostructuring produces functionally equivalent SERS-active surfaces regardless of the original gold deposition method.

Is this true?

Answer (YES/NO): YES